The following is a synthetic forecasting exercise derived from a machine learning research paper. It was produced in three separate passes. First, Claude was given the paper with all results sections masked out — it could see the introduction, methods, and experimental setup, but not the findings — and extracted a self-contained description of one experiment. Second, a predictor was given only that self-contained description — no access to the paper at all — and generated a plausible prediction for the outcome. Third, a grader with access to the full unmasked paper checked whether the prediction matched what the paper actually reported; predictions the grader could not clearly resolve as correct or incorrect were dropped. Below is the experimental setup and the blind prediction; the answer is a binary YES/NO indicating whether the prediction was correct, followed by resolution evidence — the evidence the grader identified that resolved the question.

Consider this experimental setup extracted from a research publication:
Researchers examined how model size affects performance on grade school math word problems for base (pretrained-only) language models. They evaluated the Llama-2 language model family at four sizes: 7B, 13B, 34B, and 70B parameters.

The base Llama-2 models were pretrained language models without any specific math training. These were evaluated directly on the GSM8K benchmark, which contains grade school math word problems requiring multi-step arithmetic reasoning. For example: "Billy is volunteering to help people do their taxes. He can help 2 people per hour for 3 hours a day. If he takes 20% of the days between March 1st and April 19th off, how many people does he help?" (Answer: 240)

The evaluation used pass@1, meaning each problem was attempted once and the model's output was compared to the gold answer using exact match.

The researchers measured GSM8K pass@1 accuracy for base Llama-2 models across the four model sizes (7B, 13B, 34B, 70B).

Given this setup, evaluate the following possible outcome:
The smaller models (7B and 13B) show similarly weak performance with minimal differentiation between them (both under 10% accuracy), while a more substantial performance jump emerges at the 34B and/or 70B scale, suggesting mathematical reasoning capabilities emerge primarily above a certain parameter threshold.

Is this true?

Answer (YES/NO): NO